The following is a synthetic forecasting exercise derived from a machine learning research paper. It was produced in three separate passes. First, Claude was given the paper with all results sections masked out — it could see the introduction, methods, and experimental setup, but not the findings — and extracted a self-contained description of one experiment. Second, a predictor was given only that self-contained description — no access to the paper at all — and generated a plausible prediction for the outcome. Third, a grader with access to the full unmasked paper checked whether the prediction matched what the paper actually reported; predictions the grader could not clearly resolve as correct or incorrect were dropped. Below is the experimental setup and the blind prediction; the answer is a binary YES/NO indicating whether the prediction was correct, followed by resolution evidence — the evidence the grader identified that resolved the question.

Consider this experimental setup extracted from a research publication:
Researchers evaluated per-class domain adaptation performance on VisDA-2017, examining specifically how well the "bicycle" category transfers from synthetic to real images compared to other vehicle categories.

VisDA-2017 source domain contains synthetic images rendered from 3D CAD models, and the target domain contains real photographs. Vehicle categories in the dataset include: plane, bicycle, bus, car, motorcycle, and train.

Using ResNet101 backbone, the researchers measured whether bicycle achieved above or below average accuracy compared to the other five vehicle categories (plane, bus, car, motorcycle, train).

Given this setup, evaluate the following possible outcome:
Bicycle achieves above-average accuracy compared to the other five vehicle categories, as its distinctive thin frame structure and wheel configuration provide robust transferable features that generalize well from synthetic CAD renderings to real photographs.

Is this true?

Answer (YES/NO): YES